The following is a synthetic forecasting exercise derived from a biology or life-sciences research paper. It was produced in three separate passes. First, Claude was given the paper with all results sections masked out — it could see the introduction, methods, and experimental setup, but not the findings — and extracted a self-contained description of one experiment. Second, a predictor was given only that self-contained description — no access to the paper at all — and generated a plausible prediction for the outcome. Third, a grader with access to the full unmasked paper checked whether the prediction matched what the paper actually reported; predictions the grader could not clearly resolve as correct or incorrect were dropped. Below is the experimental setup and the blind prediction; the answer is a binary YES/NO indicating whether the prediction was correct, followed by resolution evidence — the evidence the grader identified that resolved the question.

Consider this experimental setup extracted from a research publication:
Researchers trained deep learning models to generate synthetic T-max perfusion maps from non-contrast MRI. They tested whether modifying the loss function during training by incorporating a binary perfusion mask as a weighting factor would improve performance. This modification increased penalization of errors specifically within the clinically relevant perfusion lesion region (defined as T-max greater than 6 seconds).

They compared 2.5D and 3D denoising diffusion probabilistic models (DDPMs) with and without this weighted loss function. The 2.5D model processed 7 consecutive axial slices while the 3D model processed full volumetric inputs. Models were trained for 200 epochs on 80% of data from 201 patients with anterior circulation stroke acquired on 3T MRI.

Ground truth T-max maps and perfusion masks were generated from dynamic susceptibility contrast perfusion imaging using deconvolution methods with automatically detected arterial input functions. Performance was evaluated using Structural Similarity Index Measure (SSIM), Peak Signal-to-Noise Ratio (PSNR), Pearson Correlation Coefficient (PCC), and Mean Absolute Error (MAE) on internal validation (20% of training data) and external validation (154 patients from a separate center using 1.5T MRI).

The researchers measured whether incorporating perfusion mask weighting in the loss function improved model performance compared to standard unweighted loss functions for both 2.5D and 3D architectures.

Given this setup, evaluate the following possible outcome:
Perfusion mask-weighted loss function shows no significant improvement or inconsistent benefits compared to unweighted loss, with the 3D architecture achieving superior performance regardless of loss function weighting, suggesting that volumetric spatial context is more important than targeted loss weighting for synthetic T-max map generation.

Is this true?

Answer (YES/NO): NO